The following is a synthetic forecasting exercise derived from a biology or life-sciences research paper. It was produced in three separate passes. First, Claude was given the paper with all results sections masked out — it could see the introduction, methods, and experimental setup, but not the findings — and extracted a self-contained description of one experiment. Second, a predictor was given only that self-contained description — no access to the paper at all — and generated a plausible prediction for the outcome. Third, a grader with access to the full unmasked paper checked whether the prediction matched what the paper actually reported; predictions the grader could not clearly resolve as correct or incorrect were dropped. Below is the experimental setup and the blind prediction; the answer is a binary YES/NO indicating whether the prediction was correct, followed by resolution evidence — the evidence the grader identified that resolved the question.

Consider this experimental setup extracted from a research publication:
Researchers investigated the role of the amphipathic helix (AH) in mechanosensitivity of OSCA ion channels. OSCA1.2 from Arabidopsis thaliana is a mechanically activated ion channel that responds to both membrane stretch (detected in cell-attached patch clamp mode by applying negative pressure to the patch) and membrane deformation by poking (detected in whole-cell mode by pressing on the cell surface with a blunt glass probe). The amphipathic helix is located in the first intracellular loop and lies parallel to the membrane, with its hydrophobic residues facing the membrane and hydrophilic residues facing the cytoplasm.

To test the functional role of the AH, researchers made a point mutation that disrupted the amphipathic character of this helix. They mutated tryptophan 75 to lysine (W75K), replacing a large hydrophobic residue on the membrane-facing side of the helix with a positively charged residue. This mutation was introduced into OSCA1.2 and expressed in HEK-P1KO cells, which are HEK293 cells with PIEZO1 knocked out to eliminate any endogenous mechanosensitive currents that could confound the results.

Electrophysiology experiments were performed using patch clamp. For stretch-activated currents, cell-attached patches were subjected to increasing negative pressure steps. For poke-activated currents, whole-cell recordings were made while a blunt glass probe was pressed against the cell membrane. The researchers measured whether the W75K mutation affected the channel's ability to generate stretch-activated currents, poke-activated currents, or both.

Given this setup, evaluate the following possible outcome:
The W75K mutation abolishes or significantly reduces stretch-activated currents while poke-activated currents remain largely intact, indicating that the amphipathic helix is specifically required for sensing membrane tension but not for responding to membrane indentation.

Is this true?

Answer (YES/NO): NO